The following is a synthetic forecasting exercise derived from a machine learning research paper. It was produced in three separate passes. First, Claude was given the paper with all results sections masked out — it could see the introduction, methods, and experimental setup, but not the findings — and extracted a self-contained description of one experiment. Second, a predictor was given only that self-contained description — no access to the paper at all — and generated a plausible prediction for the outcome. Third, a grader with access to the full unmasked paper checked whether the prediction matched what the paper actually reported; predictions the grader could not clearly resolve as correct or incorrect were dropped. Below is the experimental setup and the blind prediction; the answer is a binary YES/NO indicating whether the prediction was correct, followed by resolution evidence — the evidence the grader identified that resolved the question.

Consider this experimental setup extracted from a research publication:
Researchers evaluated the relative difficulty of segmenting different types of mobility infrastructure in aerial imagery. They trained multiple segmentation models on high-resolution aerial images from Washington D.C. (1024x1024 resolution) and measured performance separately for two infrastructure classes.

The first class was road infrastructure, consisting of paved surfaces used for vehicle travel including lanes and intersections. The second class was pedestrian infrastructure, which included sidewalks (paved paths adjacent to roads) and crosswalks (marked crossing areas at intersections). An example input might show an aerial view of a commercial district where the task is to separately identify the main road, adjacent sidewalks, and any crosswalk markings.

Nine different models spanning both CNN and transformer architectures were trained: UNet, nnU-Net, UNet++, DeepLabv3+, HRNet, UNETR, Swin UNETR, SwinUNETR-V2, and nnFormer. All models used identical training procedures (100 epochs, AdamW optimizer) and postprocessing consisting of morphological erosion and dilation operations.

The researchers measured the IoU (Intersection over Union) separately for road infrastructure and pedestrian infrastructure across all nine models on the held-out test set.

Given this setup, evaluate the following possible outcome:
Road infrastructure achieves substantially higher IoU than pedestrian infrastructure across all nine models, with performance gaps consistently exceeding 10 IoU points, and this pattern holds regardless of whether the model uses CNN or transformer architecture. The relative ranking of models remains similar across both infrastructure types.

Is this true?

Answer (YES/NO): NO